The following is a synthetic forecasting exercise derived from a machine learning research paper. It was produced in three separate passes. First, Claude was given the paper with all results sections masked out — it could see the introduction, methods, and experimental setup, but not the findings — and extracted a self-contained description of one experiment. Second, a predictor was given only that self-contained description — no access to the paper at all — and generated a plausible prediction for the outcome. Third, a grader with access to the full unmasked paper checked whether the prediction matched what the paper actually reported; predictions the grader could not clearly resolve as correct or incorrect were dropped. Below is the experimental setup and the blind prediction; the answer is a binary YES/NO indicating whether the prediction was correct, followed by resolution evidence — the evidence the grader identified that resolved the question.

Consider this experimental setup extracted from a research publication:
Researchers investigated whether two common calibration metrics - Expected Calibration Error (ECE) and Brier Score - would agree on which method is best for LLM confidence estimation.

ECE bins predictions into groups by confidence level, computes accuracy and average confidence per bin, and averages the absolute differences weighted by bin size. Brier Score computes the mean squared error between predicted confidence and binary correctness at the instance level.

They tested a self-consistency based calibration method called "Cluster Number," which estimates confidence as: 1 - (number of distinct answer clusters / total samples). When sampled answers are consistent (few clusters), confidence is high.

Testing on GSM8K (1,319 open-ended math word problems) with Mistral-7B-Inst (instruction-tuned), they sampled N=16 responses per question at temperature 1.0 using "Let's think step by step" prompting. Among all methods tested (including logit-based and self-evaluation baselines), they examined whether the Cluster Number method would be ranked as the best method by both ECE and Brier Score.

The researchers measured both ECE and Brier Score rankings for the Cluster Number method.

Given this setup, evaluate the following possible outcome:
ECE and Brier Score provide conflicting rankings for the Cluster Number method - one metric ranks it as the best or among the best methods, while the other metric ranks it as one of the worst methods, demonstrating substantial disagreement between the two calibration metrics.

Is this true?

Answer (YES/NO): NO